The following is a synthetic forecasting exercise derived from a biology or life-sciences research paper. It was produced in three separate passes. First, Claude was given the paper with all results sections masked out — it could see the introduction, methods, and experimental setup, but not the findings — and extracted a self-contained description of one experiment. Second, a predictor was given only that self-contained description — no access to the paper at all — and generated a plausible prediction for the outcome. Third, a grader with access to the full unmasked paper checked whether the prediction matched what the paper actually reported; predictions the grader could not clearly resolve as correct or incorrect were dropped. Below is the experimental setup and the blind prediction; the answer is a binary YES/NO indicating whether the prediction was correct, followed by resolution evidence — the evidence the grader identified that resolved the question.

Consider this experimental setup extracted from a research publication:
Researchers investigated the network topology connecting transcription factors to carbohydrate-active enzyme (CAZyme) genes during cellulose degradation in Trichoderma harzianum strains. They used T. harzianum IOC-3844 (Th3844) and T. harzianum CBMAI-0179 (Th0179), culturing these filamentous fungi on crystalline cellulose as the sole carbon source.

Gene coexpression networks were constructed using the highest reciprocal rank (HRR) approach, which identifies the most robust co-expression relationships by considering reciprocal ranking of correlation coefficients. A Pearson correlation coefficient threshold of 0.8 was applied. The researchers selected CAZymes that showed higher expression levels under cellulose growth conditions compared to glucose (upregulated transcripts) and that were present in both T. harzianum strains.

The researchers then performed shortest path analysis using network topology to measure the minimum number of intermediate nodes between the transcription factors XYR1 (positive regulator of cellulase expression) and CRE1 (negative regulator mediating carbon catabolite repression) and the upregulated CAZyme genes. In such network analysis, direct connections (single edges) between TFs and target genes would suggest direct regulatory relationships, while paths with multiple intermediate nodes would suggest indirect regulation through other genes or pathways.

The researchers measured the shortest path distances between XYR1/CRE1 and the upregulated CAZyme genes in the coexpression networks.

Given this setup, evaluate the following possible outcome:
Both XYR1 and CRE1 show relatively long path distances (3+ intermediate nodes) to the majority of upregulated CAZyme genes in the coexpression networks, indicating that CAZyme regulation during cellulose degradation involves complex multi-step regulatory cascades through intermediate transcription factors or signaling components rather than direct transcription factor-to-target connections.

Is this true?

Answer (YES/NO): NO